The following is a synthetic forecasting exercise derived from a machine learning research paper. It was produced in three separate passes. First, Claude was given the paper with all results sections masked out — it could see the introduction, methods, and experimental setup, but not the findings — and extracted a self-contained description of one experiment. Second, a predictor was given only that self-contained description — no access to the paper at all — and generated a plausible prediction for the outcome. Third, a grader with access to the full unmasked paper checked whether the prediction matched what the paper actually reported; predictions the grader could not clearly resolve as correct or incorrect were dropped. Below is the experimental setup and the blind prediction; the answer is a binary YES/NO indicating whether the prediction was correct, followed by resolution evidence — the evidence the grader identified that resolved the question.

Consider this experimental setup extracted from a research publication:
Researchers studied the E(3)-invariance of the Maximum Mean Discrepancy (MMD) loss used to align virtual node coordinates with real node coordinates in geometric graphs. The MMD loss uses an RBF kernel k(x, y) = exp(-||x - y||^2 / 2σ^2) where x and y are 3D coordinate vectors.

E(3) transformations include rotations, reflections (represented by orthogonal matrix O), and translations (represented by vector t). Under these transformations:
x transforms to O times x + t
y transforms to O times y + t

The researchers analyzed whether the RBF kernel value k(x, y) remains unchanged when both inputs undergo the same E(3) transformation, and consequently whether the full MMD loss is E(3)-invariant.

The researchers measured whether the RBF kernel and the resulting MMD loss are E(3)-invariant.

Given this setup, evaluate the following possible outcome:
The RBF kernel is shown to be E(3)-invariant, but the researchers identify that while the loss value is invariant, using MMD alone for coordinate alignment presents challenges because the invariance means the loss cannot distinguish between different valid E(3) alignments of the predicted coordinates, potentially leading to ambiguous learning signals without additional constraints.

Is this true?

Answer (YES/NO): NO